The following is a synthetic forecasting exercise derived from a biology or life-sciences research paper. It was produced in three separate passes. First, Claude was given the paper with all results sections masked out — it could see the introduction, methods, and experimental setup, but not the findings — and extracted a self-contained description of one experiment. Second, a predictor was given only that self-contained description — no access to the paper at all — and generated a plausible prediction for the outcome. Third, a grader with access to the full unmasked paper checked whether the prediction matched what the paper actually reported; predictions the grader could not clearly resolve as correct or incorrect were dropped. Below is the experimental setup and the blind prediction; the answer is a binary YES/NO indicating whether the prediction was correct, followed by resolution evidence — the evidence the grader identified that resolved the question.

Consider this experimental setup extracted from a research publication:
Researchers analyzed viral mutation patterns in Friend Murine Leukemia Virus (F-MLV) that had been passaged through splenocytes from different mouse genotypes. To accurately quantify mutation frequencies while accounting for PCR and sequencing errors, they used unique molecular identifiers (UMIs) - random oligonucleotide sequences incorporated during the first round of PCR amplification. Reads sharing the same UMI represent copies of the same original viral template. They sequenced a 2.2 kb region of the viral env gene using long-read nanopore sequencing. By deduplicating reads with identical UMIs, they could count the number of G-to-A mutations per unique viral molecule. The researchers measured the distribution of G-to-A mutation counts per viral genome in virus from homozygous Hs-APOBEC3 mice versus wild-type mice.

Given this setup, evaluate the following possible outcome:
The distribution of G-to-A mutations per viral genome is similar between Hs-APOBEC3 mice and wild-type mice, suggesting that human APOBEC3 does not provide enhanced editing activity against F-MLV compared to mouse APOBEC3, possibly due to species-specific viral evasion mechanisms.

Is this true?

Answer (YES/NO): NO